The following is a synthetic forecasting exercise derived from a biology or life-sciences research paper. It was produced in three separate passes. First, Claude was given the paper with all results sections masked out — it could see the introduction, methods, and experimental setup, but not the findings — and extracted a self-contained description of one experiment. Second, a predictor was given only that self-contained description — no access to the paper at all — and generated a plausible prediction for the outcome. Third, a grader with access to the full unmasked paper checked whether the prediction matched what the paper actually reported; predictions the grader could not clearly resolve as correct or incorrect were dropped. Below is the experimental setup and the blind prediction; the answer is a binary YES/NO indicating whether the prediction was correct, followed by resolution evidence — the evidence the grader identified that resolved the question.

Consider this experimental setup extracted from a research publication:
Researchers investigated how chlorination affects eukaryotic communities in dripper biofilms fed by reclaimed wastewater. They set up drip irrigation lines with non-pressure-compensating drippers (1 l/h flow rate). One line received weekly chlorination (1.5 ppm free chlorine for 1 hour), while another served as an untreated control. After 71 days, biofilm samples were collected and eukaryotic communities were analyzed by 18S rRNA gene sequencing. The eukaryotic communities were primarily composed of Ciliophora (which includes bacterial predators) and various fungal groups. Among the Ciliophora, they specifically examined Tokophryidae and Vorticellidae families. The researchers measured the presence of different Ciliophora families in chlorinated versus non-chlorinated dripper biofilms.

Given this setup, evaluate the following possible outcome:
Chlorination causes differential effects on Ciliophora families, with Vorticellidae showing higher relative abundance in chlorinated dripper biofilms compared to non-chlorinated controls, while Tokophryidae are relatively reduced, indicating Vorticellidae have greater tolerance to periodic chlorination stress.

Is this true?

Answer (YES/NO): YES